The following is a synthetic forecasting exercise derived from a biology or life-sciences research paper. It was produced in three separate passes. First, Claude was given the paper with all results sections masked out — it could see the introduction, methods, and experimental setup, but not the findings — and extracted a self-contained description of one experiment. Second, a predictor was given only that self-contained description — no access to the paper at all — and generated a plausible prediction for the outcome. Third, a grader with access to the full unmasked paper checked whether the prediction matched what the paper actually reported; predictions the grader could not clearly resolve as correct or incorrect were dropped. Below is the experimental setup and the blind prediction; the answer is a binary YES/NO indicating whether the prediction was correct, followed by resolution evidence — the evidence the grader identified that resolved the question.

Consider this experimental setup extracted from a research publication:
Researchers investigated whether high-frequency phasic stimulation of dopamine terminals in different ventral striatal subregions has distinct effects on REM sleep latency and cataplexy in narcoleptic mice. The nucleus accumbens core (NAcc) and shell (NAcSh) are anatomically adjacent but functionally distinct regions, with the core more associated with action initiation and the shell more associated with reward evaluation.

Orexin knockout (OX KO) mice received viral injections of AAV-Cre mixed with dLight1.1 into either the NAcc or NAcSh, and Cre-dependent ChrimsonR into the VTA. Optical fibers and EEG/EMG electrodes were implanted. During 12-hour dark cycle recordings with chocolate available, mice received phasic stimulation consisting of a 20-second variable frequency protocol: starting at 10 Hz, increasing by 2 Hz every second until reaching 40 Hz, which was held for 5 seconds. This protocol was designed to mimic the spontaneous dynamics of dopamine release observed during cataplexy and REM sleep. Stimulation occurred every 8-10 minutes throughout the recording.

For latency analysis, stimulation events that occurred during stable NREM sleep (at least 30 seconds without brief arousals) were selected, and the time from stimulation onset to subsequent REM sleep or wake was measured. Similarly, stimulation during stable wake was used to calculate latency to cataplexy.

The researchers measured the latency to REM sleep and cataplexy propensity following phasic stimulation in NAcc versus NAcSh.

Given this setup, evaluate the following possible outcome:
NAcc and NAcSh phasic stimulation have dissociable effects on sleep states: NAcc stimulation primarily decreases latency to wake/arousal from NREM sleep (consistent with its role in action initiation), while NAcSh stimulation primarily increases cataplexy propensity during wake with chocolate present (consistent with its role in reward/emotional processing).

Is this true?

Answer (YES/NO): NO